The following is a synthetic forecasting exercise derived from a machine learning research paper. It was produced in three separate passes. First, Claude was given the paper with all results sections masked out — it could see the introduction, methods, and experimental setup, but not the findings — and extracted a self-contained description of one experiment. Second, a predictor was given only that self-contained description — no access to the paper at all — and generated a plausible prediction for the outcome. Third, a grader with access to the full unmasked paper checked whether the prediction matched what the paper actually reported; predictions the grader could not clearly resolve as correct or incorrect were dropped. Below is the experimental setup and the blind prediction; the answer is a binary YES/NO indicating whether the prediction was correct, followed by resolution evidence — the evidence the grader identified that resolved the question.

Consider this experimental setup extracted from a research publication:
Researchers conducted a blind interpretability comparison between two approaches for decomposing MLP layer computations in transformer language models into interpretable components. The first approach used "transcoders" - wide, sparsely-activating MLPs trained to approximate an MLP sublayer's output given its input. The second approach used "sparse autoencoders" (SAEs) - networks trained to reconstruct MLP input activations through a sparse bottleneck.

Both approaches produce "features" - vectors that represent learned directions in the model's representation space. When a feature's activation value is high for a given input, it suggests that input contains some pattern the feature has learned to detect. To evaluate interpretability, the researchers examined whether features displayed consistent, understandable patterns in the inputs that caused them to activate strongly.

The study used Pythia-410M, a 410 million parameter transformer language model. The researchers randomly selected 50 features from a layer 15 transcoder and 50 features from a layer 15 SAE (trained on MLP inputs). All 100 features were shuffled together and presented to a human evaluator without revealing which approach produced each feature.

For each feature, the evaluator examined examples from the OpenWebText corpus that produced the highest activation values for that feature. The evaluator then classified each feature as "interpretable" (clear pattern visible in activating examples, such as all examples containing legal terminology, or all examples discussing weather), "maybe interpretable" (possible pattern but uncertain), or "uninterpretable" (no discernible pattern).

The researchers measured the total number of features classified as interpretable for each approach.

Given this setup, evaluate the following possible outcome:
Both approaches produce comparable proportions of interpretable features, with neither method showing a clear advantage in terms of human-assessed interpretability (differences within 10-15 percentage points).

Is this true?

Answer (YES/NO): YES